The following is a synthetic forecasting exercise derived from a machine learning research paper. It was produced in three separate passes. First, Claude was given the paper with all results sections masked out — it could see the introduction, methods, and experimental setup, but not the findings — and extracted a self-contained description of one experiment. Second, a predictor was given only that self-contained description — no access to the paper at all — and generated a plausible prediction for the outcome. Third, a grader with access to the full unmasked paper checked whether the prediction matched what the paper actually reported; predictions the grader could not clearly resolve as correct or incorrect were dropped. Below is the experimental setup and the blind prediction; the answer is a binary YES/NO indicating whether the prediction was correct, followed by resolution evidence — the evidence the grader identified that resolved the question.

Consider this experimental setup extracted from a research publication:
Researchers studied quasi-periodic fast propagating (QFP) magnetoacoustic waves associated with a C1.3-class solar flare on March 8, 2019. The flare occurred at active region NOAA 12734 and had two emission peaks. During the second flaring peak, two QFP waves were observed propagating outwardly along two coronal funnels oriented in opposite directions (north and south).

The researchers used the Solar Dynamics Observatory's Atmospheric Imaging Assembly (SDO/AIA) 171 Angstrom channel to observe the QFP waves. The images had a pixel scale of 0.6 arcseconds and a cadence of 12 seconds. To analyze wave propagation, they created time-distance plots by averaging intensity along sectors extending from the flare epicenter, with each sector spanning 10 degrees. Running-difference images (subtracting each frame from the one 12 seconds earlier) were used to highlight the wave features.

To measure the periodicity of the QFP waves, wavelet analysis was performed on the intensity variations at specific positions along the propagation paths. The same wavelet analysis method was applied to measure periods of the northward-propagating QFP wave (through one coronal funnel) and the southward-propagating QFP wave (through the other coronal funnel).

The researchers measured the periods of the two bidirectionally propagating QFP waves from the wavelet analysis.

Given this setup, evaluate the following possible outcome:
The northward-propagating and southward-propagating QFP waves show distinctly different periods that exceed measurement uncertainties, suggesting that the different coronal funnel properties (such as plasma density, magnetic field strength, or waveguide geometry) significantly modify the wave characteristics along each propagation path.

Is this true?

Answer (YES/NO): NO